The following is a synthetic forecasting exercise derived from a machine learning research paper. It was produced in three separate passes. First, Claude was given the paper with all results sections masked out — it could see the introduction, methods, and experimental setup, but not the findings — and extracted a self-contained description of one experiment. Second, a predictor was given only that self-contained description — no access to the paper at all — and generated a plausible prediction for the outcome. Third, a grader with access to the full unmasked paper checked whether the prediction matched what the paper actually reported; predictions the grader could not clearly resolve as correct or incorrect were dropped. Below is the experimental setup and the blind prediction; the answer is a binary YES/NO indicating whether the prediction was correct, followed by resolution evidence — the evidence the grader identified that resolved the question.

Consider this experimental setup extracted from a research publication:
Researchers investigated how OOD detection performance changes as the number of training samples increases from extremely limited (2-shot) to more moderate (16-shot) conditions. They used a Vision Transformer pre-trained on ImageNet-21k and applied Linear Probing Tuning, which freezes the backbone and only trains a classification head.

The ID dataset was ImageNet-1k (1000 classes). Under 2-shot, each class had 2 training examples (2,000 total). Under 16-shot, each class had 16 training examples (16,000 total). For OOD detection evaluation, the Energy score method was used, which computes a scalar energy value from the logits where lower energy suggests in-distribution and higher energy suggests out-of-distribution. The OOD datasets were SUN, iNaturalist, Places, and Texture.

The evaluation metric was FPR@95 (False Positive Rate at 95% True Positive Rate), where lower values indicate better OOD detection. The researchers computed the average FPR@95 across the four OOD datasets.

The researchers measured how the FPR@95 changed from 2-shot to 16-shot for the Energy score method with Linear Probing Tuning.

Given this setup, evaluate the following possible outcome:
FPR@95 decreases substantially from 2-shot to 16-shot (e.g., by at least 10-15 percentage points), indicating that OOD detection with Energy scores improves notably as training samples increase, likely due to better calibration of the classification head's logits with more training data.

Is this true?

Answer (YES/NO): YES